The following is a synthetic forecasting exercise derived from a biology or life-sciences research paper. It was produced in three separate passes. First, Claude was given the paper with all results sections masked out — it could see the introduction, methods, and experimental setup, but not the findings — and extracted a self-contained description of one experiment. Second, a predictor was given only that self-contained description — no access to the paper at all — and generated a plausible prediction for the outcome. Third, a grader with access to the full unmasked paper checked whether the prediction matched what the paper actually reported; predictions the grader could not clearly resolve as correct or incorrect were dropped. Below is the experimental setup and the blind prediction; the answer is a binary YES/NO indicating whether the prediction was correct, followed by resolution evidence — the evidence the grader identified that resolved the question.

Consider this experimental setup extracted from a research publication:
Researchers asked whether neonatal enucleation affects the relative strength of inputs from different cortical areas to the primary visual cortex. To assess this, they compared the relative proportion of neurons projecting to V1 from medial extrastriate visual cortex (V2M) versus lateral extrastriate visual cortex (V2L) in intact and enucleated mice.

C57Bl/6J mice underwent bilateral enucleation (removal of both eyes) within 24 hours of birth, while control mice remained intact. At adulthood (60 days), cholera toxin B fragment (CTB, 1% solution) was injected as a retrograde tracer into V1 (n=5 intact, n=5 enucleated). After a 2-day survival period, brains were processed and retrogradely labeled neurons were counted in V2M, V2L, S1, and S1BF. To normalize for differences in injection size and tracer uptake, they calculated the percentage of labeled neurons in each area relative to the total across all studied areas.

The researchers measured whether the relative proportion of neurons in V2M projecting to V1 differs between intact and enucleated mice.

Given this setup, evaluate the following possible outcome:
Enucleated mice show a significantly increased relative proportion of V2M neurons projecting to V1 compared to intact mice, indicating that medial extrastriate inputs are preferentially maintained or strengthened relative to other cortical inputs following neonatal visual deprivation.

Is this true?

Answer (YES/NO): NO